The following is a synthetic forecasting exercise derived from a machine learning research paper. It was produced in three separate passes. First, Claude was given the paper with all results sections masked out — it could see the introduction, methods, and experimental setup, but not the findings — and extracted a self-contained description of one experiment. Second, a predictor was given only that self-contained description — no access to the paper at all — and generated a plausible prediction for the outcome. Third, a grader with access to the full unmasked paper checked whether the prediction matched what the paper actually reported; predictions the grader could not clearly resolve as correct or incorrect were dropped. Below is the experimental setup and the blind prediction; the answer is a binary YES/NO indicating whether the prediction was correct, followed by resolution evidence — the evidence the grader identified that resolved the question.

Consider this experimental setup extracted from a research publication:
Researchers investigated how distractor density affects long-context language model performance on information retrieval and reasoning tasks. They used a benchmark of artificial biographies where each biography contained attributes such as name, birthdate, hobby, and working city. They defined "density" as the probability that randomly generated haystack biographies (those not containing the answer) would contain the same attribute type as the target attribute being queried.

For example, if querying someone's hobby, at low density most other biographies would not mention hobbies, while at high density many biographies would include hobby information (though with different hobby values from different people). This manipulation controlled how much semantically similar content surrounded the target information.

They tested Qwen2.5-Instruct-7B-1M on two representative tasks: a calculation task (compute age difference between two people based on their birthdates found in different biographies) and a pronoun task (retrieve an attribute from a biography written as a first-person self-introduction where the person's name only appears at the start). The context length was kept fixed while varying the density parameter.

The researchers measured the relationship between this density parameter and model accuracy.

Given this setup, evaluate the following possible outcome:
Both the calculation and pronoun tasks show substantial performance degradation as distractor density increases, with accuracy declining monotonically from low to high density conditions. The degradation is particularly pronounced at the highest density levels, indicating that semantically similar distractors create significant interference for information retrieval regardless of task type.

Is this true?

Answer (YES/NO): NO